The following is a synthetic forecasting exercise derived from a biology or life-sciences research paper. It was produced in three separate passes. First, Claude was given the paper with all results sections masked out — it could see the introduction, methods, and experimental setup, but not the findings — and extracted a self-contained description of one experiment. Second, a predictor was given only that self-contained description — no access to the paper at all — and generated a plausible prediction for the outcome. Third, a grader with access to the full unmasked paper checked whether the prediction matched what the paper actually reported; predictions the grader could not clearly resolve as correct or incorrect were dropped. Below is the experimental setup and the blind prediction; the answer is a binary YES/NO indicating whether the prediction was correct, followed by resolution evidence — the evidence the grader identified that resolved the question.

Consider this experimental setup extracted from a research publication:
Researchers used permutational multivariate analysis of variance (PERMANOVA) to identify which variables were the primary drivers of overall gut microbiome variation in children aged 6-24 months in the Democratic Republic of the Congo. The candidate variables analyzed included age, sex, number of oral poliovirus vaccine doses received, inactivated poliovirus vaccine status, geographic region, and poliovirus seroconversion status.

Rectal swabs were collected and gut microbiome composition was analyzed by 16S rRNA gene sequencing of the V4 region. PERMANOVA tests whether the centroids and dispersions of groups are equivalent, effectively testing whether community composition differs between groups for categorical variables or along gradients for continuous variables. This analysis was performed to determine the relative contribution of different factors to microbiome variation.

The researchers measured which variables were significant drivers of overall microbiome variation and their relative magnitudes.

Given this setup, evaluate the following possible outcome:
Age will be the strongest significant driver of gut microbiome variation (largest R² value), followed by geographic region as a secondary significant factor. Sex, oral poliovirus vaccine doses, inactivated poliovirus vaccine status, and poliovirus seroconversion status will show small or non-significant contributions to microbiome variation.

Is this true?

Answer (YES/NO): YES